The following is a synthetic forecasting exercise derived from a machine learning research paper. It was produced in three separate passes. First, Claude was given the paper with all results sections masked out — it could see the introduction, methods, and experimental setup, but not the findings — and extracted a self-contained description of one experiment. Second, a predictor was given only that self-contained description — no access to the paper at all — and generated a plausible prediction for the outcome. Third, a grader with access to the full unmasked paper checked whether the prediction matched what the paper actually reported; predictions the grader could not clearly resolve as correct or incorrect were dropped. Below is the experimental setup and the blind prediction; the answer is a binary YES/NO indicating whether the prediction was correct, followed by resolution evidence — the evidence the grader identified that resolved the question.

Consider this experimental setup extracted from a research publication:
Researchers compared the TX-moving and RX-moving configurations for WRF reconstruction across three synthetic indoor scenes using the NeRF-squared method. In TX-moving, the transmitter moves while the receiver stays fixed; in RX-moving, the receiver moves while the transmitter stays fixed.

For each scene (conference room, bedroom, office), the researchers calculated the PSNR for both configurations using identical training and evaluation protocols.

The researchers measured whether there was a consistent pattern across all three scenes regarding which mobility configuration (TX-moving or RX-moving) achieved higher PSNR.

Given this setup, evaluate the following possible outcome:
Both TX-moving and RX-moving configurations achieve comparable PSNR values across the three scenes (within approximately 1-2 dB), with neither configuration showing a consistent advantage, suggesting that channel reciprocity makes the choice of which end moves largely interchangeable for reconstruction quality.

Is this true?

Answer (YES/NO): NO